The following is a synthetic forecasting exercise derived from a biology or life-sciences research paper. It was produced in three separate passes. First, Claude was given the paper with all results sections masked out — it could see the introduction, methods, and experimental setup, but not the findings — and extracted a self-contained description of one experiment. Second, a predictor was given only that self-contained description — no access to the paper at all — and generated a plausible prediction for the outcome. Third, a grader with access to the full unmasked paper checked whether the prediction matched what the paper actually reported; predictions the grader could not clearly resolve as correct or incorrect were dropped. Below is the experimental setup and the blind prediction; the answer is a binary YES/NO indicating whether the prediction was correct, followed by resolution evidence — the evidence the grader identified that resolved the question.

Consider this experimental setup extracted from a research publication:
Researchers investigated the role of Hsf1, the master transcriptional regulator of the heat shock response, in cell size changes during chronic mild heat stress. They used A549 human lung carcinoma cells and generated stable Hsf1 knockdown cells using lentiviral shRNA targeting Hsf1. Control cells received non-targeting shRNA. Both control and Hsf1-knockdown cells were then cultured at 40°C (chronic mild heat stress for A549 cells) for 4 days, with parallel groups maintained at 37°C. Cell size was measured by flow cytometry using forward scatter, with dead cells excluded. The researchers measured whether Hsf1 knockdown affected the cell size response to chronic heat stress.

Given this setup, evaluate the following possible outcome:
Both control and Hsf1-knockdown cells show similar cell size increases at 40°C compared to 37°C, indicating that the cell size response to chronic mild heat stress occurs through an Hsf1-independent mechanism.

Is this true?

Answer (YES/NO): NO